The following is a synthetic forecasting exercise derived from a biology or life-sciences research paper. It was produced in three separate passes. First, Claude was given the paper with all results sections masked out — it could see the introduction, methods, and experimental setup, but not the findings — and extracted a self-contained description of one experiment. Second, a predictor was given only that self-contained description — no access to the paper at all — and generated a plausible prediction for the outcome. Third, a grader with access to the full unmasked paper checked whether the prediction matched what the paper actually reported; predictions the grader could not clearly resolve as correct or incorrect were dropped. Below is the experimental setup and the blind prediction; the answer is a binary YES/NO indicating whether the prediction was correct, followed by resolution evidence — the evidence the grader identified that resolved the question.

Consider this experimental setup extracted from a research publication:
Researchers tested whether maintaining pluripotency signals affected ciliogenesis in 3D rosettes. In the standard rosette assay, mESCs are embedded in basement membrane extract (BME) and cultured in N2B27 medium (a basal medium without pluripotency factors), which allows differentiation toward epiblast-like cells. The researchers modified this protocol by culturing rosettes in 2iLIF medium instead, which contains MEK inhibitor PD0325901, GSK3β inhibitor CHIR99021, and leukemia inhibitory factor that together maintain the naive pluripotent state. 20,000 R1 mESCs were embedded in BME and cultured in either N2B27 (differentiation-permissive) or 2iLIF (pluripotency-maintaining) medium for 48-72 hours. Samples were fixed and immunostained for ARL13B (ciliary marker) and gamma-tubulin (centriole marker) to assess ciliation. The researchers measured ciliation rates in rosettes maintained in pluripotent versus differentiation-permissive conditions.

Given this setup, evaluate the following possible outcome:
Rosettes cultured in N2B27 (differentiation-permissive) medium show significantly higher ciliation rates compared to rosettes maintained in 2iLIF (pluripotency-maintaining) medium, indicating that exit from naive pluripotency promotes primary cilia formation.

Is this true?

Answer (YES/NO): NO